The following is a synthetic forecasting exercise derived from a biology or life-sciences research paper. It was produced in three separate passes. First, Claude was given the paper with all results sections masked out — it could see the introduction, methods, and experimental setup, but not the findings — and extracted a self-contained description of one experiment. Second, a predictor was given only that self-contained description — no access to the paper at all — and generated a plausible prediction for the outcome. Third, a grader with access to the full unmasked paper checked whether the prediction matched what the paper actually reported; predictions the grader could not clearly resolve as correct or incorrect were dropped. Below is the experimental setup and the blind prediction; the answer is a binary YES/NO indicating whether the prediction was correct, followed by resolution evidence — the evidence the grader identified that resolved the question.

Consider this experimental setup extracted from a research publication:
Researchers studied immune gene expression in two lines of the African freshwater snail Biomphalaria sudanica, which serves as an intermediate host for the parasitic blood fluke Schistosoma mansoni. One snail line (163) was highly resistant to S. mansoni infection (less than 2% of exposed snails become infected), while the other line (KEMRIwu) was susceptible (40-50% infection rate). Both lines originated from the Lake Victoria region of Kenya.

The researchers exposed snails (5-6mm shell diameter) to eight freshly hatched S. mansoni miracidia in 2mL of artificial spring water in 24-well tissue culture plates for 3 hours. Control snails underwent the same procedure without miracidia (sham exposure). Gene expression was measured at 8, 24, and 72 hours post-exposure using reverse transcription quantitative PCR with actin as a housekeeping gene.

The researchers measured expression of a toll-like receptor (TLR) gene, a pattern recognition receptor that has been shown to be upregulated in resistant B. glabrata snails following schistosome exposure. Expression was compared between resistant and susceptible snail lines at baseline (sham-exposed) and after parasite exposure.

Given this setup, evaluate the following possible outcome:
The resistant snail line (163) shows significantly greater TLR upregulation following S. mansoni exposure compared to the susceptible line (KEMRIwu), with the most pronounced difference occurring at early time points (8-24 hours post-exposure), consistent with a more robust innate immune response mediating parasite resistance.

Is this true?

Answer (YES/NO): NO